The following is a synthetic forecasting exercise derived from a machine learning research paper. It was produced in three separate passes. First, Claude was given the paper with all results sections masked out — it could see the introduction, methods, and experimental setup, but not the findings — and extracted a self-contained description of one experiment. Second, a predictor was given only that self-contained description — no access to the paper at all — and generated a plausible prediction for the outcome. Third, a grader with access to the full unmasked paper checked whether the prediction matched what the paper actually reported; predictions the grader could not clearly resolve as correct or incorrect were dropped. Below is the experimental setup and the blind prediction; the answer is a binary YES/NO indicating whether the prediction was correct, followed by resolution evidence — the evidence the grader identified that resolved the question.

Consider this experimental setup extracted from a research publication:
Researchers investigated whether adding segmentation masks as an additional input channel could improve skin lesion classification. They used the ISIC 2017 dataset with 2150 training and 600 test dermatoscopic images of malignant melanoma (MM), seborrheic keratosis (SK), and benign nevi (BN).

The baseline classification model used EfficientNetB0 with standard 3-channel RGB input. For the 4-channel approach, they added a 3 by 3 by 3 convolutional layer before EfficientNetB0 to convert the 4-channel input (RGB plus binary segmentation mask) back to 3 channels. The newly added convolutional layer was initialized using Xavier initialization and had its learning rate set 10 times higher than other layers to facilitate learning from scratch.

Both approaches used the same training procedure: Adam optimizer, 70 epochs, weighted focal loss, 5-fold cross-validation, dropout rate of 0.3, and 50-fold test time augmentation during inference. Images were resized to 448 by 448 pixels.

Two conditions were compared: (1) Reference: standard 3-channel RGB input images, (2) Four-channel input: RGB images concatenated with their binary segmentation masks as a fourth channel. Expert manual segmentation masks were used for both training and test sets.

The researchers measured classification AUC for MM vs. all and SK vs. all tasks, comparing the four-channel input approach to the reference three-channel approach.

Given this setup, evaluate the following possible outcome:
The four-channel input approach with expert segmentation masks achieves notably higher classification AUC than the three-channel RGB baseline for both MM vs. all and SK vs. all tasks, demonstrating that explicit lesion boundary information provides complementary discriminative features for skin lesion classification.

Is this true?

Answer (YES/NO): NO